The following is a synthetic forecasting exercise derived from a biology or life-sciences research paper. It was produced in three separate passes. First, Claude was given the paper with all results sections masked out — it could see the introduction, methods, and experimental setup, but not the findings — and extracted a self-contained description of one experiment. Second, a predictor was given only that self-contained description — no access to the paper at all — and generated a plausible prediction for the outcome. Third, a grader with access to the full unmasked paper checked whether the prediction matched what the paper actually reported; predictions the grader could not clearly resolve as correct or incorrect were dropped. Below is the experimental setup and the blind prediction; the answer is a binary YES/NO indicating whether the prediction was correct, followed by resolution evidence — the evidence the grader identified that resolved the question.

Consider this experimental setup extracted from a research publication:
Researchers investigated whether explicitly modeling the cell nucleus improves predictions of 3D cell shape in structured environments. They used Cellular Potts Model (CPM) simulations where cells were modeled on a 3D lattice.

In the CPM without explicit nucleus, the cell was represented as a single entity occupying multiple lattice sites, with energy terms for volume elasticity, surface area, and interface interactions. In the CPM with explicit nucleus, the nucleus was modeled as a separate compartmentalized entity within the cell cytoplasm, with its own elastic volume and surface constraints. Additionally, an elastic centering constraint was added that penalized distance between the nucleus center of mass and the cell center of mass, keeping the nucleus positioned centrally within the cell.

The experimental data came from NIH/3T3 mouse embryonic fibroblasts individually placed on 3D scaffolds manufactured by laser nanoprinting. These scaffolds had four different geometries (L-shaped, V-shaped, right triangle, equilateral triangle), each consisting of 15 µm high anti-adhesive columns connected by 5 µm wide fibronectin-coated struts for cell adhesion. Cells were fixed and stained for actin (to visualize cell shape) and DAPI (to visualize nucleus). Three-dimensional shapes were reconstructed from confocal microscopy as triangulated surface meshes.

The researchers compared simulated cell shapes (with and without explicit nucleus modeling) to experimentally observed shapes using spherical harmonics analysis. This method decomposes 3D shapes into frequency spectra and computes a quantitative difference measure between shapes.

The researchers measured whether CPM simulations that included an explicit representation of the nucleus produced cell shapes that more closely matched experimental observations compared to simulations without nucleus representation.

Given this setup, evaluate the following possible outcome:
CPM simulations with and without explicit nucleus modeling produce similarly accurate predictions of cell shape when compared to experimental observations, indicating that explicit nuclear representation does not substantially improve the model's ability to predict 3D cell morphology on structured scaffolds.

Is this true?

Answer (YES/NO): YES